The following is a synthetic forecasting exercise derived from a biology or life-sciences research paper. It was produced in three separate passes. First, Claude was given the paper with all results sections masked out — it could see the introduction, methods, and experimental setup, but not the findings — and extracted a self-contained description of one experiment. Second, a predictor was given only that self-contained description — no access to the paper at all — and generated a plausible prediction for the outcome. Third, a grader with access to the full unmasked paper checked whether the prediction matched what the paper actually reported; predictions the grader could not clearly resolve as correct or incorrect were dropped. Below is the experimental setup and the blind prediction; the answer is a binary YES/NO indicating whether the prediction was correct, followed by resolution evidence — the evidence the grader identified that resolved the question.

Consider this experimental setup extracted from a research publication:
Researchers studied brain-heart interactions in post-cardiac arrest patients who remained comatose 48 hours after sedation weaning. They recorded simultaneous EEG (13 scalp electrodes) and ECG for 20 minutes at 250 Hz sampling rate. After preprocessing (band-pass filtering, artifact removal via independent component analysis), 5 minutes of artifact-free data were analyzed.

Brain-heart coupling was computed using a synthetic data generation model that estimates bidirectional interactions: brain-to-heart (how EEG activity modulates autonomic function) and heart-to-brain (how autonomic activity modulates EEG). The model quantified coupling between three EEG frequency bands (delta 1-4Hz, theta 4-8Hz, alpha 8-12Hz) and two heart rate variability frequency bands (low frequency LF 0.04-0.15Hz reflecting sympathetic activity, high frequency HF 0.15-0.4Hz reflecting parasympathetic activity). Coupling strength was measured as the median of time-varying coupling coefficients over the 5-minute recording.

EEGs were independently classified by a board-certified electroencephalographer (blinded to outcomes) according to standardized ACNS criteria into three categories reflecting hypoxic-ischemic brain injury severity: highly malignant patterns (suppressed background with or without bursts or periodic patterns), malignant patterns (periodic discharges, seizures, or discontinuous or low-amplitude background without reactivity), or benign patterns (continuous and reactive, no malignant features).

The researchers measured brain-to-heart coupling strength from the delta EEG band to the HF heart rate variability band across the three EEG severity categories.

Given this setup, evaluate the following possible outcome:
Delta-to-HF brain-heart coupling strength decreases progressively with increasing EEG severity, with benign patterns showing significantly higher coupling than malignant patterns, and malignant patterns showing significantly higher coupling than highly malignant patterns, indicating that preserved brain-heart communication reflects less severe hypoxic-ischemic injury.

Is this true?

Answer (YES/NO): NO